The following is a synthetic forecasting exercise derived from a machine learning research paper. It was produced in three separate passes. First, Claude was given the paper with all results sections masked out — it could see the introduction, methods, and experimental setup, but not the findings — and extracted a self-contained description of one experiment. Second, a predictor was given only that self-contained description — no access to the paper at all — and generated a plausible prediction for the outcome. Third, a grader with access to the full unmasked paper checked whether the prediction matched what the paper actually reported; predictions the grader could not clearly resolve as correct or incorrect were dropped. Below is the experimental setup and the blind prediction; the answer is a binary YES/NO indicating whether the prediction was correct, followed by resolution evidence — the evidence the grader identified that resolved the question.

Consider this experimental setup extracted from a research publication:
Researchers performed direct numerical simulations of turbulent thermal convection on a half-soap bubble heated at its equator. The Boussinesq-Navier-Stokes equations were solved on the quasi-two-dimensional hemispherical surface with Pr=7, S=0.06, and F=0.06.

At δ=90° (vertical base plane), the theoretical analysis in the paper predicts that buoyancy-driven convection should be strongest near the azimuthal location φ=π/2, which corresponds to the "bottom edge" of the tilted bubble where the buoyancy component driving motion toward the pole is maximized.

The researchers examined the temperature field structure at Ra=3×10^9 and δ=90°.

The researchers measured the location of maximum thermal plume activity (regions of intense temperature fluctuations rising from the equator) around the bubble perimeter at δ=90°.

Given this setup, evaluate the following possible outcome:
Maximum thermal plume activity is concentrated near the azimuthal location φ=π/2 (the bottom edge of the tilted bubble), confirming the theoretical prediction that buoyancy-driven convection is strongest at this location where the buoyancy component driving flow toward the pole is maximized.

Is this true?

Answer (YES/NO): YES